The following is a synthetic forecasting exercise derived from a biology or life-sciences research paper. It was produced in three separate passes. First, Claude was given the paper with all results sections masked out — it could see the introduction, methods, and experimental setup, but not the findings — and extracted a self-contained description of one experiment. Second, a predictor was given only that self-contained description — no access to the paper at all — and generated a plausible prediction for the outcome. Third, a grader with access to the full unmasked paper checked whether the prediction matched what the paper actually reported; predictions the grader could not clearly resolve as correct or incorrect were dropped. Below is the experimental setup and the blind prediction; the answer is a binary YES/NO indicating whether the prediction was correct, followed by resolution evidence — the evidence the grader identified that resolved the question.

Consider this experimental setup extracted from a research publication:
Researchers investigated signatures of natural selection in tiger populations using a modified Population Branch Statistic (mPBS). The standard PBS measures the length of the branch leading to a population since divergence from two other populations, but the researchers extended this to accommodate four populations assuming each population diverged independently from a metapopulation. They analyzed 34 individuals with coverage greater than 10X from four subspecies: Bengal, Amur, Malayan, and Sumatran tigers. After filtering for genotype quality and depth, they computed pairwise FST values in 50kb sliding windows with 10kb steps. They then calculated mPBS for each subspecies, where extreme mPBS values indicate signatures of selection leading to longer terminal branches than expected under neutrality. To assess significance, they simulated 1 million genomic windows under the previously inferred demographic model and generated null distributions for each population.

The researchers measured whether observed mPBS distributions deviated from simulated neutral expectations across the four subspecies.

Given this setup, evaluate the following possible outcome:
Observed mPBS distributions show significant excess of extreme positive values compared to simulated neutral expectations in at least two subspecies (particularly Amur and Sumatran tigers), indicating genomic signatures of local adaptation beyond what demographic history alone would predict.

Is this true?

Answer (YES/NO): YES